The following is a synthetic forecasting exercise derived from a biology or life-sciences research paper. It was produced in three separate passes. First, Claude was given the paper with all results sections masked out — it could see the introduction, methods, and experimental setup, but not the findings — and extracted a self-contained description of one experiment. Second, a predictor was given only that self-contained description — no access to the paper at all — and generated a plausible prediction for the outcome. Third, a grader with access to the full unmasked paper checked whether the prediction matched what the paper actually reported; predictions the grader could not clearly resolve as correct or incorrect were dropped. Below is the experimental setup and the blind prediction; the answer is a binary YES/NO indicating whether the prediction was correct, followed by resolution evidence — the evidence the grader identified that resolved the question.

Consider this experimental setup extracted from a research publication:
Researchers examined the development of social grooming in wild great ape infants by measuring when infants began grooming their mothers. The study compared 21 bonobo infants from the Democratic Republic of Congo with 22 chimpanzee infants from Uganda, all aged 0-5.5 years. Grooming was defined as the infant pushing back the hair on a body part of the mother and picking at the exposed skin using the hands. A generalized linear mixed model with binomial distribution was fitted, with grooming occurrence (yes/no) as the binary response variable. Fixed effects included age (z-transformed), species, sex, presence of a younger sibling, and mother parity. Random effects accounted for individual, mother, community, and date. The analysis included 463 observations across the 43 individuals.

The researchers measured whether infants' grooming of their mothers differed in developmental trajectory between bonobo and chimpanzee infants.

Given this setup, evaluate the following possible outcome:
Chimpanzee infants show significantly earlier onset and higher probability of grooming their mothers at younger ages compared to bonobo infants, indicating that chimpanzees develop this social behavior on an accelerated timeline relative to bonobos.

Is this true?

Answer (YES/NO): NO